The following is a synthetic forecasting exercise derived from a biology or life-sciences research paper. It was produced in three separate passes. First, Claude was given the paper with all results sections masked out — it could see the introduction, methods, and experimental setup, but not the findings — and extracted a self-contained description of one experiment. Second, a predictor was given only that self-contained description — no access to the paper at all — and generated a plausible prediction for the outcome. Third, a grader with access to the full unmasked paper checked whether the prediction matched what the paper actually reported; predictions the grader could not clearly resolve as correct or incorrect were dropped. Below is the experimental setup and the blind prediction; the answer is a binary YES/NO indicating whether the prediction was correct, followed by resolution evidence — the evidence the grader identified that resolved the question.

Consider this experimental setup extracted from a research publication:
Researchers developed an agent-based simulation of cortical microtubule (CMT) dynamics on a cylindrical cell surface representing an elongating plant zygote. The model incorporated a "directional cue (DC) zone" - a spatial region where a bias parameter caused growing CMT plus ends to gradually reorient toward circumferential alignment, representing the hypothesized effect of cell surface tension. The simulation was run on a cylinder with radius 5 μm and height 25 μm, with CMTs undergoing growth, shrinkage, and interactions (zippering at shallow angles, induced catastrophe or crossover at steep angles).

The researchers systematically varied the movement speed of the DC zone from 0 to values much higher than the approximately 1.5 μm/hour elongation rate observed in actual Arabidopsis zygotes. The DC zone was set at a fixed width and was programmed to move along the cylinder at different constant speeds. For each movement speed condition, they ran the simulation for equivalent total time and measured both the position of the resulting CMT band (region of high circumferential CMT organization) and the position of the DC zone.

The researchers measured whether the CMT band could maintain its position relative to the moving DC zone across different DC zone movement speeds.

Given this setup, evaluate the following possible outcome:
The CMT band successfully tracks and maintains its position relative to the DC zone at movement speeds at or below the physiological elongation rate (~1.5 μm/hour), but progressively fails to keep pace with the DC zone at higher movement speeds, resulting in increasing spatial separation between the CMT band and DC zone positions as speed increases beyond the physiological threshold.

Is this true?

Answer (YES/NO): YES